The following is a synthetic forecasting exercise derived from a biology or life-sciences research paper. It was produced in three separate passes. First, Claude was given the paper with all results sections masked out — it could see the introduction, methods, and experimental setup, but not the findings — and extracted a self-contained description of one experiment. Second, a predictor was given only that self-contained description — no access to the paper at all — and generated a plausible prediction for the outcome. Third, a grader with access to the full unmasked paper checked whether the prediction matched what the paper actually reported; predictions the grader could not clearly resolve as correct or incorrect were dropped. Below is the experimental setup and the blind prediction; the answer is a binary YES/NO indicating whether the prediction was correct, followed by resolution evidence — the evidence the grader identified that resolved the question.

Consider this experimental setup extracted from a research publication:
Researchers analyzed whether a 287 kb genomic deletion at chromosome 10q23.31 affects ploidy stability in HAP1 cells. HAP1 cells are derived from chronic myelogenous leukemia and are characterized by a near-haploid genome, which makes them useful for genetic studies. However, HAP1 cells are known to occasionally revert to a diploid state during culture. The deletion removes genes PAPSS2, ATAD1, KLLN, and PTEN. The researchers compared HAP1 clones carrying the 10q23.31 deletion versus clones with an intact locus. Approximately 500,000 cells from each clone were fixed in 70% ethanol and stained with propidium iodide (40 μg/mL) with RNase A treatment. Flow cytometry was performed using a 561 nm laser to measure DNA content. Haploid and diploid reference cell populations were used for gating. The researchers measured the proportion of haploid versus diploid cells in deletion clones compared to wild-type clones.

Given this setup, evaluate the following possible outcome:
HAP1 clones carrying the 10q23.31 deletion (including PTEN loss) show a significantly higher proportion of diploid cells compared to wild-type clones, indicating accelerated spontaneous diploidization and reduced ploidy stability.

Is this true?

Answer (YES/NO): NO